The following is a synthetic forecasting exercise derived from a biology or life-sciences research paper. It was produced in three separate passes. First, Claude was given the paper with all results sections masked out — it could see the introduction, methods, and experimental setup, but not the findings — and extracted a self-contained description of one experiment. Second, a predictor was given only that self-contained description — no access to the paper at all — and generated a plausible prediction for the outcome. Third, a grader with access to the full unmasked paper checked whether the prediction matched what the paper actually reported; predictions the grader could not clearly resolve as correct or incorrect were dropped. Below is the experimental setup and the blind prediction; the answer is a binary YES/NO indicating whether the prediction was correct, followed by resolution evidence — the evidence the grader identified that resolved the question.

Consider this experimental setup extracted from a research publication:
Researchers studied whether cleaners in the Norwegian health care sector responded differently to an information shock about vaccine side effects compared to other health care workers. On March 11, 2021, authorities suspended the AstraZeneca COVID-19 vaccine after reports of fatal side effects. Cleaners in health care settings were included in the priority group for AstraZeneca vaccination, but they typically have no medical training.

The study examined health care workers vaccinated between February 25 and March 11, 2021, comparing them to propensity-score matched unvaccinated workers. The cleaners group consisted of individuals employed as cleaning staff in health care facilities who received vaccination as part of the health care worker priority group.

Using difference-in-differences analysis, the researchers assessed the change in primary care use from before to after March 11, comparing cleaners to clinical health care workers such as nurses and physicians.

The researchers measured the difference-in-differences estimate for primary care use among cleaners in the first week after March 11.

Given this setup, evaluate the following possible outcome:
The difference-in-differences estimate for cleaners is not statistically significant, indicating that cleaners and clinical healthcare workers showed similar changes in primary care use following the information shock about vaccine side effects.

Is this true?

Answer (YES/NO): NO